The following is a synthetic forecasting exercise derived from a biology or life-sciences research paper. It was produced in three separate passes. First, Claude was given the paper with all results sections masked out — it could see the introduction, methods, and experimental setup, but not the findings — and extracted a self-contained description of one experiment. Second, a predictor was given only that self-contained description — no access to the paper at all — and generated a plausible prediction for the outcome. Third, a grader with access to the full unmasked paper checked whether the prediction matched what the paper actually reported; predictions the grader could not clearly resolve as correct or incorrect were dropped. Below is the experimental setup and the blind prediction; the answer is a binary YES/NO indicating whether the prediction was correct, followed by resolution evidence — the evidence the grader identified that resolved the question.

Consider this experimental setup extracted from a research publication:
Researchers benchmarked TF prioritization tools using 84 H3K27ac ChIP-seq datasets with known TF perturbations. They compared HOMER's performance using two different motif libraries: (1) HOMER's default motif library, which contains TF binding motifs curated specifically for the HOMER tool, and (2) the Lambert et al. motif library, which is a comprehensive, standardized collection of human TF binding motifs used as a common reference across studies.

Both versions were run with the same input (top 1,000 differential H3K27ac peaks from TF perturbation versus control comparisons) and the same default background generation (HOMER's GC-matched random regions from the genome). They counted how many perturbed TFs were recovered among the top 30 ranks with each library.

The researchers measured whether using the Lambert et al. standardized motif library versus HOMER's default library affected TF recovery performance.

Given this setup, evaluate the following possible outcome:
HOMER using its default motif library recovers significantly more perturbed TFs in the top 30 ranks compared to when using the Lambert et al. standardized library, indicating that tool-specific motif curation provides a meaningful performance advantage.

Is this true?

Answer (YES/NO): NO